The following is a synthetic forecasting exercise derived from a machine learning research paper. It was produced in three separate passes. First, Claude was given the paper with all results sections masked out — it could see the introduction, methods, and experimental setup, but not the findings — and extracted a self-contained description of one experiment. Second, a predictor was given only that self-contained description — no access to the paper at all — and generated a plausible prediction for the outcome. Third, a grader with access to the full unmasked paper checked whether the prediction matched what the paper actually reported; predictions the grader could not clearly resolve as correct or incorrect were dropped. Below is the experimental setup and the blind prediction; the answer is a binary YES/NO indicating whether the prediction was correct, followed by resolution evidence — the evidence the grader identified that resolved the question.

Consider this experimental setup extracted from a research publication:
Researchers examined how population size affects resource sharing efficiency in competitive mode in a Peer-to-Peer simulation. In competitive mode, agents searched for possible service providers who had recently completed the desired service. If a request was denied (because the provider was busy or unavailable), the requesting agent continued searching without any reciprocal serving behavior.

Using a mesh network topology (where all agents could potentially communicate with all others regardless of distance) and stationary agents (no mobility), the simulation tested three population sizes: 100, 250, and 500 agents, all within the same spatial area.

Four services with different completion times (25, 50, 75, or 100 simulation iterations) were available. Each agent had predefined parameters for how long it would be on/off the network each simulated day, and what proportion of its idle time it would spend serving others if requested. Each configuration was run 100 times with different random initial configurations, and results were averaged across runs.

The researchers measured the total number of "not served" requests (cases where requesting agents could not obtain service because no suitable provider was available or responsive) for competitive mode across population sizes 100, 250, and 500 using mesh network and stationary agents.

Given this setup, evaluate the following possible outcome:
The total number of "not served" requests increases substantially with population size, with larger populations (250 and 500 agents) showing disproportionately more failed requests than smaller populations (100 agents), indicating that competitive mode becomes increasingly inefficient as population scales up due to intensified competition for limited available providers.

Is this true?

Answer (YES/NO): NO